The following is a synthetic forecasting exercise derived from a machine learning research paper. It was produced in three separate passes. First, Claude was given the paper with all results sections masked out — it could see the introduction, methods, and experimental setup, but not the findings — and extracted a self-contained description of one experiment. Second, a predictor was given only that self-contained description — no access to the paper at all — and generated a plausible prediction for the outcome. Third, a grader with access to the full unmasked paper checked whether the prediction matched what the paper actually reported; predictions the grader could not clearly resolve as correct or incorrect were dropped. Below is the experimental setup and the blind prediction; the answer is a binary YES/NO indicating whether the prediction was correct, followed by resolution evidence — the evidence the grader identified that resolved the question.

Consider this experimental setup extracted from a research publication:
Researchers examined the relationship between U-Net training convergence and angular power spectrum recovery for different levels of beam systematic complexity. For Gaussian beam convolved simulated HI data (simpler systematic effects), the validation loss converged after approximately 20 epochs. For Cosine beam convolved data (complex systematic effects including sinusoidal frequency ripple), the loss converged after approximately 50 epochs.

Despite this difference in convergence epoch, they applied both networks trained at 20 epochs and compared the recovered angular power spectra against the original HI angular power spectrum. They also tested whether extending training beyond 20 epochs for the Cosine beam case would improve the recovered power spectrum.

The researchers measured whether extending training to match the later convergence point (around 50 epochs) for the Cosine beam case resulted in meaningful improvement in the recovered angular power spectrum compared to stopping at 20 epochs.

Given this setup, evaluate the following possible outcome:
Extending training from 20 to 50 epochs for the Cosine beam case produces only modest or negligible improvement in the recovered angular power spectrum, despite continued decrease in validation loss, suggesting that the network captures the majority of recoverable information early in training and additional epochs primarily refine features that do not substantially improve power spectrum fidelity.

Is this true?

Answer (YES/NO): YES